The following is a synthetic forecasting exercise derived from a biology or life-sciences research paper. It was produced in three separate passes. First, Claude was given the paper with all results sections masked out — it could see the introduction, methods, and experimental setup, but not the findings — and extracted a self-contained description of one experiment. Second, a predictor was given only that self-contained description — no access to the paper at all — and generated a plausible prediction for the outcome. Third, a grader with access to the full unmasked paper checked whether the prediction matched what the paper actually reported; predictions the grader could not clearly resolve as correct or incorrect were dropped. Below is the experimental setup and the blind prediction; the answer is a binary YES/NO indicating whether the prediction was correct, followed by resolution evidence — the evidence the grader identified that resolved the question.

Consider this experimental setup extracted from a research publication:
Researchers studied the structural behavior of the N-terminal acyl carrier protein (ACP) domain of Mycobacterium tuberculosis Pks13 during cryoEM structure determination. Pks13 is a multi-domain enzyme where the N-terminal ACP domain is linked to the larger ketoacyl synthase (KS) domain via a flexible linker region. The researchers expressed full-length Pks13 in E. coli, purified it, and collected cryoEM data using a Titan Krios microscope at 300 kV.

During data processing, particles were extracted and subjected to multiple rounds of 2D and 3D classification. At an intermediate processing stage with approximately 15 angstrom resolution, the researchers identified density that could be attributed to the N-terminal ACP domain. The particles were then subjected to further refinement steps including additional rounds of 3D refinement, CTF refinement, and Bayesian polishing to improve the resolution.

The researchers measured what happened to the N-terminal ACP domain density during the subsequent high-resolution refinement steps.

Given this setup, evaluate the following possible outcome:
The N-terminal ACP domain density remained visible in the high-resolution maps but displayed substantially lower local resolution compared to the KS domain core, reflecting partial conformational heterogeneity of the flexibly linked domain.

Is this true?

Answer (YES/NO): NO